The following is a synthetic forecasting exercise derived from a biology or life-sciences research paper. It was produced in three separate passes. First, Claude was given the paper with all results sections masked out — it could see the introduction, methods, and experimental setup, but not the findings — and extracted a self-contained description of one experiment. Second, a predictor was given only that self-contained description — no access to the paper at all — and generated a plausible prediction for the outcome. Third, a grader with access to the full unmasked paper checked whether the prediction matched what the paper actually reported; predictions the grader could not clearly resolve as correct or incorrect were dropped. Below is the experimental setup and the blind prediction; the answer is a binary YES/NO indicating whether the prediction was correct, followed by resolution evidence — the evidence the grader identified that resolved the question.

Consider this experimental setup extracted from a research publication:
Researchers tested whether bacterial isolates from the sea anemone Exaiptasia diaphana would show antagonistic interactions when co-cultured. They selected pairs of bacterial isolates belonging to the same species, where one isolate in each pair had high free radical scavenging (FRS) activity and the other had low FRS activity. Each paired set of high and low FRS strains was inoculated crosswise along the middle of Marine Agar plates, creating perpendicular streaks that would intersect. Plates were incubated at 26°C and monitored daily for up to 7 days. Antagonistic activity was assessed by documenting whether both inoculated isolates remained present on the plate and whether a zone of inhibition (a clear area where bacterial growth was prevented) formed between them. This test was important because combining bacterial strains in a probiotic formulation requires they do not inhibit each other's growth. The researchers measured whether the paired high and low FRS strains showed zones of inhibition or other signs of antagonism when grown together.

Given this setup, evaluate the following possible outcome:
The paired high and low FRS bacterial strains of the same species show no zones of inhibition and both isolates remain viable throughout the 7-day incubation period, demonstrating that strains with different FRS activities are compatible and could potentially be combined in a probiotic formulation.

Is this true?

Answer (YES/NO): YES